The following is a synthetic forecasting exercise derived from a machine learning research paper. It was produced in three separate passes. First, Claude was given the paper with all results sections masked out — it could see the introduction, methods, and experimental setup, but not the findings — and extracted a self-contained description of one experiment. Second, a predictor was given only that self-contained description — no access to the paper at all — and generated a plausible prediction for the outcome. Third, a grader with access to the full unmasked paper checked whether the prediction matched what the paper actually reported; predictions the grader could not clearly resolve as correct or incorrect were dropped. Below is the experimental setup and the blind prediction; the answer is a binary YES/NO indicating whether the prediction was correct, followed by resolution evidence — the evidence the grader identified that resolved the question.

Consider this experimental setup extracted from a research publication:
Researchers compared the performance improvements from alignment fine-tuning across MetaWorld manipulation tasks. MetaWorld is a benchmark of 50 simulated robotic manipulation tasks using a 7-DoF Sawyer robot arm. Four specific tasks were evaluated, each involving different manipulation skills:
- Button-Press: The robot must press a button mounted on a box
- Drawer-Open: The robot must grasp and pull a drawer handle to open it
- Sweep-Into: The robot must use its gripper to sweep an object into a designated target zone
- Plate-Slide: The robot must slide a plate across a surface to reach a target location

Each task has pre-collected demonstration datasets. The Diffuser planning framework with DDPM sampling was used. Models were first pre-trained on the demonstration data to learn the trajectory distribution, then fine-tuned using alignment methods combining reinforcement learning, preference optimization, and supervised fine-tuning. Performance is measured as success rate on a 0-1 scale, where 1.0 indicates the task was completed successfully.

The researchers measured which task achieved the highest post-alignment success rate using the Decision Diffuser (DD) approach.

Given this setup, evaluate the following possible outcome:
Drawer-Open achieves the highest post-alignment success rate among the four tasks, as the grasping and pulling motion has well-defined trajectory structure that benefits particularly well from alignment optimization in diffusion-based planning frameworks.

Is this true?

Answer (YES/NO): NO